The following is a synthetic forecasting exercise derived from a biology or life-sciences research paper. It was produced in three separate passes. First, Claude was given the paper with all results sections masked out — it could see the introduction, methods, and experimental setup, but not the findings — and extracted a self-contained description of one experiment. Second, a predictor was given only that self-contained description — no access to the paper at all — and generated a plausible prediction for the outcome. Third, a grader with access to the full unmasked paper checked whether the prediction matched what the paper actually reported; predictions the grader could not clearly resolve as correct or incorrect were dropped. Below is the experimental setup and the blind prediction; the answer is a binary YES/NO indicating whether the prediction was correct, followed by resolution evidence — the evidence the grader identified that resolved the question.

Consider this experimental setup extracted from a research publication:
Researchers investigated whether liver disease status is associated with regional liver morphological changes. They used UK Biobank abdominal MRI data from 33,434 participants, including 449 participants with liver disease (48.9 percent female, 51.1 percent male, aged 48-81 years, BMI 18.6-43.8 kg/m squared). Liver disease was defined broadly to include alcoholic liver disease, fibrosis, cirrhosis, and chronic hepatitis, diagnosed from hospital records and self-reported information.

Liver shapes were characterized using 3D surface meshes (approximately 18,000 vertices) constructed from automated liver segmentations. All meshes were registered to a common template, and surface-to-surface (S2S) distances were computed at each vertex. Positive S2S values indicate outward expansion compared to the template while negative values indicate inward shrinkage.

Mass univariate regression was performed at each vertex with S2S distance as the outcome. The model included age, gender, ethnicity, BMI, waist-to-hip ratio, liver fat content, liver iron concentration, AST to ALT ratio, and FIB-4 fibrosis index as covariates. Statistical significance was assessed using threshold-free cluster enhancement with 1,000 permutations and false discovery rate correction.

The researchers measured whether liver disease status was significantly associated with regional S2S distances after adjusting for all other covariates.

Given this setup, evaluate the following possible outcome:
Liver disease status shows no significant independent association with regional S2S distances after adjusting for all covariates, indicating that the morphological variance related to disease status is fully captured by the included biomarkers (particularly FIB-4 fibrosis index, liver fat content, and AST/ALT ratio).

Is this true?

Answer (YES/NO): NO